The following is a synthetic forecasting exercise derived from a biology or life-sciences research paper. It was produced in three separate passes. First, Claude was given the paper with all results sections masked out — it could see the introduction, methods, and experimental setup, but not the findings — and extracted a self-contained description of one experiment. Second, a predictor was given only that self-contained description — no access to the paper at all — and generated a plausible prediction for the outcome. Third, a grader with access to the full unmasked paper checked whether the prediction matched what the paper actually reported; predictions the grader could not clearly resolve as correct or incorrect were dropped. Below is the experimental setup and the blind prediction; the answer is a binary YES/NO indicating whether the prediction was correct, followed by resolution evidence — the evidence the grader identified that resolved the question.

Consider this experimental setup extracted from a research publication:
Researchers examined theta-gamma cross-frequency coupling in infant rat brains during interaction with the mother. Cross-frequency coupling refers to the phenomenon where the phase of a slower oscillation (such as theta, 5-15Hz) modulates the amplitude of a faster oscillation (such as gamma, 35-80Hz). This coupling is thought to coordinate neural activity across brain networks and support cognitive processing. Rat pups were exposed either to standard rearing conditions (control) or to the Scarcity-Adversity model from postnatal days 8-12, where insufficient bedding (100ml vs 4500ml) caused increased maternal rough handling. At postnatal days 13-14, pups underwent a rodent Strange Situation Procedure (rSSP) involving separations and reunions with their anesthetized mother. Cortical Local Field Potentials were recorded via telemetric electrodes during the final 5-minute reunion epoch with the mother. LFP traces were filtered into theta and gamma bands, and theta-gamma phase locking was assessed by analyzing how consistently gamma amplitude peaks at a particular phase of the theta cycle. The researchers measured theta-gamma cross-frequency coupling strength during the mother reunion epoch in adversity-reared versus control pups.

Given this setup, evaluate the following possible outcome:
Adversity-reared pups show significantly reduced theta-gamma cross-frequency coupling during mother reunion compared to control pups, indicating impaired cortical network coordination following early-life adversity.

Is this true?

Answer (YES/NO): NO